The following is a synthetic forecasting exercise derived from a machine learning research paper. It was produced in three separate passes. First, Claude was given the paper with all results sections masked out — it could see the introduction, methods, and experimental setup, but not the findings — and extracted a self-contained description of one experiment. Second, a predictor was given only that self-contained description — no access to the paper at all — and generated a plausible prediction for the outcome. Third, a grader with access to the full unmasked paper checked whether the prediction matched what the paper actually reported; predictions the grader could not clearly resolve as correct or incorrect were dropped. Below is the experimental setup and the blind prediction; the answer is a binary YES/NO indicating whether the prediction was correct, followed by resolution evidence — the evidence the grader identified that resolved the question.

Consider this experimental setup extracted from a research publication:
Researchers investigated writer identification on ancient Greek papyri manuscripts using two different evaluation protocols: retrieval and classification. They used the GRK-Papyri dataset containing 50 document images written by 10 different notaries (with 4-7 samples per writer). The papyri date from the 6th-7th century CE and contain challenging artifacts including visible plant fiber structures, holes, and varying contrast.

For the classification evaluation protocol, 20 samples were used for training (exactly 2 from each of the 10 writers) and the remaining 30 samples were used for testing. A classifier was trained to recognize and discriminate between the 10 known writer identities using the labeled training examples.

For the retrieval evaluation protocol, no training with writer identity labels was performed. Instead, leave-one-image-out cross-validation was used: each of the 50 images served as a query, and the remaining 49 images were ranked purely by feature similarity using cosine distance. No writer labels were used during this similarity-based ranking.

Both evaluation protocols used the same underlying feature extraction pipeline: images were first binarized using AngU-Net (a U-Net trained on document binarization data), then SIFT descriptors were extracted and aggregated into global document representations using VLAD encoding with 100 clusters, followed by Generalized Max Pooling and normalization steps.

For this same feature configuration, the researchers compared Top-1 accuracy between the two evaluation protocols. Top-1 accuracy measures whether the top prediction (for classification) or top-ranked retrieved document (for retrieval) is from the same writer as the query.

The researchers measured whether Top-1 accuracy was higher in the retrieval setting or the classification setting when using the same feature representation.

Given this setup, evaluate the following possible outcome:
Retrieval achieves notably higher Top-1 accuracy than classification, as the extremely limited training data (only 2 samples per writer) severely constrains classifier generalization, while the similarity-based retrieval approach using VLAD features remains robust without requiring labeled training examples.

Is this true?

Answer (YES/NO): NO